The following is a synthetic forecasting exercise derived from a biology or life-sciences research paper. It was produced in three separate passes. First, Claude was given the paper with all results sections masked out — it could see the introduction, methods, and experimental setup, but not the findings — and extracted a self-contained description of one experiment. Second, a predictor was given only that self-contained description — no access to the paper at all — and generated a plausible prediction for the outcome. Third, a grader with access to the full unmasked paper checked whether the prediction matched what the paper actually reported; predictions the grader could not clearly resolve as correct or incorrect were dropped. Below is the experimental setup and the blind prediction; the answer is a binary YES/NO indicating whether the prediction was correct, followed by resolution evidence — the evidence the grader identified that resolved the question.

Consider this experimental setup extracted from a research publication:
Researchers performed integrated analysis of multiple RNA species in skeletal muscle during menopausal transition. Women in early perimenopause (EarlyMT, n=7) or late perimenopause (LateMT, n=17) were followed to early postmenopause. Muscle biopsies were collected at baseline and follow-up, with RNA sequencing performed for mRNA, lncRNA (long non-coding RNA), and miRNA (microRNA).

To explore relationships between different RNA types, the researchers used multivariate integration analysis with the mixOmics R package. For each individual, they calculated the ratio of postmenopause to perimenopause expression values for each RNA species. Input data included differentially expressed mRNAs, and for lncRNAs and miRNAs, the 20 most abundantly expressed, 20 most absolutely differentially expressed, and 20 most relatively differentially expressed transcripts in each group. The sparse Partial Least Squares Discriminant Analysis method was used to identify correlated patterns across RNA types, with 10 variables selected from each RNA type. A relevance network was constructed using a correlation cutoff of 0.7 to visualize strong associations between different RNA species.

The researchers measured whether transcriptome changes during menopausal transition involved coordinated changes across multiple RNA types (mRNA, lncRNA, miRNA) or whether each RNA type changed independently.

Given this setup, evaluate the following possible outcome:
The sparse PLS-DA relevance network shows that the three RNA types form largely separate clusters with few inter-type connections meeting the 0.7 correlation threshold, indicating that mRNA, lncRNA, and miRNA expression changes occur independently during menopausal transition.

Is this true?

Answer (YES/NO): NO